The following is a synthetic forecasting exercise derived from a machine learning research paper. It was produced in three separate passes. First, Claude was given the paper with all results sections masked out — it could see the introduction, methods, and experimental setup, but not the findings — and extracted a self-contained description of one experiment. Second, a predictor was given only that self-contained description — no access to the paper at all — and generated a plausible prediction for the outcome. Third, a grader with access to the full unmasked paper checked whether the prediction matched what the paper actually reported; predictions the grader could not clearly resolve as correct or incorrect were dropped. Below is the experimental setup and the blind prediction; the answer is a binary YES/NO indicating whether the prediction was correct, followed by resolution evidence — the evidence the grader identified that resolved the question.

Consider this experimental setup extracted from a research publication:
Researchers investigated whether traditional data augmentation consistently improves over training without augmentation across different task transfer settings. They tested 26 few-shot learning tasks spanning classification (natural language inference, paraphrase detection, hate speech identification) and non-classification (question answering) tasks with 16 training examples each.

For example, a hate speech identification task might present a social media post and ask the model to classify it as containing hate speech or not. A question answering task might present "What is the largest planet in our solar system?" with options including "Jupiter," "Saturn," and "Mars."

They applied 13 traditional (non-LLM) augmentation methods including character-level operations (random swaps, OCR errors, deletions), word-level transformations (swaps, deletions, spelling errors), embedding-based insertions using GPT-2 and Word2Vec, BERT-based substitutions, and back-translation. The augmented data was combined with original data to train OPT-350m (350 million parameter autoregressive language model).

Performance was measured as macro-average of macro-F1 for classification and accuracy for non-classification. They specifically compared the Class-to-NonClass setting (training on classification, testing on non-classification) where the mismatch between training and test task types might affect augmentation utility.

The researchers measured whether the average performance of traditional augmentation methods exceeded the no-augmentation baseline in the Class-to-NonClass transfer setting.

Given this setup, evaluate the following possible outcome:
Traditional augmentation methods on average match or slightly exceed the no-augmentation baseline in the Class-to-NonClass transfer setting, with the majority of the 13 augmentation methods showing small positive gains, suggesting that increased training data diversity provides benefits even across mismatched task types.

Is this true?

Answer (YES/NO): NO